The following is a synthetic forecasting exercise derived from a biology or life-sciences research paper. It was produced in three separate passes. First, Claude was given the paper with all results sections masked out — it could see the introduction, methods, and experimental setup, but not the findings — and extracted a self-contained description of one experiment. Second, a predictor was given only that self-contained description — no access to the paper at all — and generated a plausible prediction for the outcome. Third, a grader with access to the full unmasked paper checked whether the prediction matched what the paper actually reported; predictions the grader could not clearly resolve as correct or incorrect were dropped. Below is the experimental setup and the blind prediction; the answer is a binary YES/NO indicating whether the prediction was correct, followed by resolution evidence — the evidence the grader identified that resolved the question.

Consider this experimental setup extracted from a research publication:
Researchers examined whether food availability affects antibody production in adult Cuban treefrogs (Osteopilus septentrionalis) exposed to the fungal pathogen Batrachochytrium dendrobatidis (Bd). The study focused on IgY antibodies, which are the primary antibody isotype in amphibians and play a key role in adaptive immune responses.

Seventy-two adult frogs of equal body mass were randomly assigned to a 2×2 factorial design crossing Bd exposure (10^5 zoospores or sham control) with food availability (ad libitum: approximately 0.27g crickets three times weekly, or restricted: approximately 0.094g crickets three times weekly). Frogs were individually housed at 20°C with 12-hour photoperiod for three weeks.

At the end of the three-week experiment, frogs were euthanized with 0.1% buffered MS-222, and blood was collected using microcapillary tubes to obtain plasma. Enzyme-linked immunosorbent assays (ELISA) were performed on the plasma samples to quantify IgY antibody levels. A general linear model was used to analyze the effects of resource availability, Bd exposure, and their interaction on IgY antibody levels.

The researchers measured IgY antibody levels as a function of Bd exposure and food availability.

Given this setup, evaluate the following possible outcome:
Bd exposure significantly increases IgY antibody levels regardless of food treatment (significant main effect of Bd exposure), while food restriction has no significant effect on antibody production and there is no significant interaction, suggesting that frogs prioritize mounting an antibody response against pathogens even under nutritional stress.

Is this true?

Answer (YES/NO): NO